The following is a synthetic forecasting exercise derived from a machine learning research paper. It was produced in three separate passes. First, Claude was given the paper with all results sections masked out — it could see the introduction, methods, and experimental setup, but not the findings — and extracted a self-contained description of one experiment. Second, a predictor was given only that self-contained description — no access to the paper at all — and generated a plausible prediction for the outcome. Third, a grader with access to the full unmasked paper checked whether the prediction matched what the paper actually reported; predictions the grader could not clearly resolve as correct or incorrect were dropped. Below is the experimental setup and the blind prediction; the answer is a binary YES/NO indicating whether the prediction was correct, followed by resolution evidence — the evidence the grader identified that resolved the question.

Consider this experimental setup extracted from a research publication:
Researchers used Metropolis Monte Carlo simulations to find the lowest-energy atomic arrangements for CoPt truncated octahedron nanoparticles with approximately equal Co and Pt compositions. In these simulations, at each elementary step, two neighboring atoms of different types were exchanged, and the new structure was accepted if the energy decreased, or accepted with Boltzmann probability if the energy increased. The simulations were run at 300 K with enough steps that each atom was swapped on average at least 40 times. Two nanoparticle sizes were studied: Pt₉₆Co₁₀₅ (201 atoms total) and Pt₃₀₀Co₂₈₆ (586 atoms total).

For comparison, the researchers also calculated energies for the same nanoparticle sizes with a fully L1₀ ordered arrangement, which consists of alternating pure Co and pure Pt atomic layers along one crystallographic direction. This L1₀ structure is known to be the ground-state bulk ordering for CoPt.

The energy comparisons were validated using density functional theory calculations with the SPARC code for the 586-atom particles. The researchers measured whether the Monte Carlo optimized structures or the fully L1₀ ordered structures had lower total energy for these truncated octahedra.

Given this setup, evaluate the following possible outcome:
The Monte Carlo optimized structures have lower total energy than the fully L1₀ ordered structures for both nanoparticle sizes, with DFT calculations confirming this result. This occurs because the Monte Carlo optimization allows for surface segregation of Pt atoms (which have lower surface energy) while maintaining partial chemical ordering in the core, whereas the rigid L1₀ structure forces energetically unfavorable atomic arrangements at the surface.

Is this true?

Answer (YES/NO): YES